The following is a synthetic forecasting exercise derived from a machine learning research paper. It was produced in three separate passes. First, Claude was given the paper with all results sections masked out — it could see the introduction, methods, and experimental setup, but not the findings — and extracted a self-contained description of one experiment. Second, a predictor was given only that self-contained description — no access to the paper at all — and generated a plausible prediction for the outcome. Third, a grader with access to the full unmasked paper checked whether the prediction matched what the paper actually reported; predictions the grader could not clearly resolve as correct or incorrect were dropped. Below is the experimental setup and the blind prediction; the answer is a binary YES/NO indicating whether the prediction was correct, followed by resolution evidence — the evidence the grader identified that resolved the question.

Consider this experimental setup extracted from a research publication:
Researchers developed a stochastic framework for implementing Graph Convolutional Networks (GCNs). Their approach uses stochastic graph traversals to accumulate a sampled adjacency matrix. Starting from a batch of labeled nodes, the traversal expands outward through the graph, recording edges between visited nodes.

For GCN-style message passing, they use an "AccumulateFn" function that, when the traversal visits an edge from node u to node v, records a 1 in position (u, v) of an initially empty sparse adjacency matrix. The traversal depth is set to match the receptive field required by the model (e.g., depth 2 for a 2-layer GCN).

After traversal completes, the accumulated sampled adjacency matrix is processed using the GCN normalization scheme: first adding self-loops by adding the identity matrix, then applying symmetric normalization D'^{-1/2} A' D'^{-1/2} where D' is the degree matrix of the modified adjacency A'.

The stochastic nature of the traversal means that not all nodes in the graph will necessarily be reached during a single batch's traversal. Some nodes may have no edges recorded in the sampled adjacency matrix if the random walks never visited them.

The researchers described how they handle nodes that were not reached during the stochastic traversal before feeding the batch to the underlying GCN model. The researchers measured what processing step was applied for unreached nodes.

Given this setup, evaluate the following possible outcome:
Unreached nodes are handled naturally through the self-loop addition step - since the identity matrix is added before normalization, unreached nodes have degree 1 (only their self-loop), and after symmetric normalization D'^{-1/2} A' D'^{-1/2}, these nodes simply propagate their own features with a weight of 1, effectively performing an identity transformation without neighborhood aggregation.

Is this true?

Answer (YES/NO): NO